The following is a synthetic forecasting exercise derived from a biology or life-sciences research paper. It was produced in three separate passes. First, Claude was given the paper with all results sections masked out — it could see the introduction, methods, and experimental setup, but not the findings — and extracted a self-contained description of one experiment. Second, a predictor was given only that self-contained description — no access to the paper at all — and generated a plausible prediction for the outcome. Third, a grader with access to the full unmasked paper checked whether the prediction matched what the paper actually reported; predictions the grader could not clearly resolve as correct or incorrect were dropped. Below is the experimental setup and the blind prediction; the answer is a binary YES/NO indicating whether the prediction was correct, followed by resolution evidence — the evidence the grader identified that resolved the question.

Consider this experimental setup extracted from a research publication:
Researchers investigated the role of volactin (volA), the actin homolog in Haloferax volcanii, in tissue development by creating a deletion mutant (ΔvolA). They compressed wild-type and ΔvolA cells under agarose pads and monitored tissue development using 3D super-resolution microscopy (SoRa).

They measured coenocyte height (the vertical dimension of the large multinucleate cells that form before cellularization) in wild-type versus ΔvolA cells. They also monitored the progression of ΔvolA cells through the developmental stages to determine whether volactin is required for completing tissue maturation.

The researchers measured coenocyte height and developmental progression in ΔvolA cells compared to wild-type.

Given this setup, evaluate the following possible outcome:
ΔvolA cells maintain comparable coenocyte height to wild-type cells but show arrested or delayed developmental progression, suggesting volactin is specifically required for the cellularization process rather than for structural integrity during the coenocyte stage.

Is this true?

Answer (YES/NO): NO